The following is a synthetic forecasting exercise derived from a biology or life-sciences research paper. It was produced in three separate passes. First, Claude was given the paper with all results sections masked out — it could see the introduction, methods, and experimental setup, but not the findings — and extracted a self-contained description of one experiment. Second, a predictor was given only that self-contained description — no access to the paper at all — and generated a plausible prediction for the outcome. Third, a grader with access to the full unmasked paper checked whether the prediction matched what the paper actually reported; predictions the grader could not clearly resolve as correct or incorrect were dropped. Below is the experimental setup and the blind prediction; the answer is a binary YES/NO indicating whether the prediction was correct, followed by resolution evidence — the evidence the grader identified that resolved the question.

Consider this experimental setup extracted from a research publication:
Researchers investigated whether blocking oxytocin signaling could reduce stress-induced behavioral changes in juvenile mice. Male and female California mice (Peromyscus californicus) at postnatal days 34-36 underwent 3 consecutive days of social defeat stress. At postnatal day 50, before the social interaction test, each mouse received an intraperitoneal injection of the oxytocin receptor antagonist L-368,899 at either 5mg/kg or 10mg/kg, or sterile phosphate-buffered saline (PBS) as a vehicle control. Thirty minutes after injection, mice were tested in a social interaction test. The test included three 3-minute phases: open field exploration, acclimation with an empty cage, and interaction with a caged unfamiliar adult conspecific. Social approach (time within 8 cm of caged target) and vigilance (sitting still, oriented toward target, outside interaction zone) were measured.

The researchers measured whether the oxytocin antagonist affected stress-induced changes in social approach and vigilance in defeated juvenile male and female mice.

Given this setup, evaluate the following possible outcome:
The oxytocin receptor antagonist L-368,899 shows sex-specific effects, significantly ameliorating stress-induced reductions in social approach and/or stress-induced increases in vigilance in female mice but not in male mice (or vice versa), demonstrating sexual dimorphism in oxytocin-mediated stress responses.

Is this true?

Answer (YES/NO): NO